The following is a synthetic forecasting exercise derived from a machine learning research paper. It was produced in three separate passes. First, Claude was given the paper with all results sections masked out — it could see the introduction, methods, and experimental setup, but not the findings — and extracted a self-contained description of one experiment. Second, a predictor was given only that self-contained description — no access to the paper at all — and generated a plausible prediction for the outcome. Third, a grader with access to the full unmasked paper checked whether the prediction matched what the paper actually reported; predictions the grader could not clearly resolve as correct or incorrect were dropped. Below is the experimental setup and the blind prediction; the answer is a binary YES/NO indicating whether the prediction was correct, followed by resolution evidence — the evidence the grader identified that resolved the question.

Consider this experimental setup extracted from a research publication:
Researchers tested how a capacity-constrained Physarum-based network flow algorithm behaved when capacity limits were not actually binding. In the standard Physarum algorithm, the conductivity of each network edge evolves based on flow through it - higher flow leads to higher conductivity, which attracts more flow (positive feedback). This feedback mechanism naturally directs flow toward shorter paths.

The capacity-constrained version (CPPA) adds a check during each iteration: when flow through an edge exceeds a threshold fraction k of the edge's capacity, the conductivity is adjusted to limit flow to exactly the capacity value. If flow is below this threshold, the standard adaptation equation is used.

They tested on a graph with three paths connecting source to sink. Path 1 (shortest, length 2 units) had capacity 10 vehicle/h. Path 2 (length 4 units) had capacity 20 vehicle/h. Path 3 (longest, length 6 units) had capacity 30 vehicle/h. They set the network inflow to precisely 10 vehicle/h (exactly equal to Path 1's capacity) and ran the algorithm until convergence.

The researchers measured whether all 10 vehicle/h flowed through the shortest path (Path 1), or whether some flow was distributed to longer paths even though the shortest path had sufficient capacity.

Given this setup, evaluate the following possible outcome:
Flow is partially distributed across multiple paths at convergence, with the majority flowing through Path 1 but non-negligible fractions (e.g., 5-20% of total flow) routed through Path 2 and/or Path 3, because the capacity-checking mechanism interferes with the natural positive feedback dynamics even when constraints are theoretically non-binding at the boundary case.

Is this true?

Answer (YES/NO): NO